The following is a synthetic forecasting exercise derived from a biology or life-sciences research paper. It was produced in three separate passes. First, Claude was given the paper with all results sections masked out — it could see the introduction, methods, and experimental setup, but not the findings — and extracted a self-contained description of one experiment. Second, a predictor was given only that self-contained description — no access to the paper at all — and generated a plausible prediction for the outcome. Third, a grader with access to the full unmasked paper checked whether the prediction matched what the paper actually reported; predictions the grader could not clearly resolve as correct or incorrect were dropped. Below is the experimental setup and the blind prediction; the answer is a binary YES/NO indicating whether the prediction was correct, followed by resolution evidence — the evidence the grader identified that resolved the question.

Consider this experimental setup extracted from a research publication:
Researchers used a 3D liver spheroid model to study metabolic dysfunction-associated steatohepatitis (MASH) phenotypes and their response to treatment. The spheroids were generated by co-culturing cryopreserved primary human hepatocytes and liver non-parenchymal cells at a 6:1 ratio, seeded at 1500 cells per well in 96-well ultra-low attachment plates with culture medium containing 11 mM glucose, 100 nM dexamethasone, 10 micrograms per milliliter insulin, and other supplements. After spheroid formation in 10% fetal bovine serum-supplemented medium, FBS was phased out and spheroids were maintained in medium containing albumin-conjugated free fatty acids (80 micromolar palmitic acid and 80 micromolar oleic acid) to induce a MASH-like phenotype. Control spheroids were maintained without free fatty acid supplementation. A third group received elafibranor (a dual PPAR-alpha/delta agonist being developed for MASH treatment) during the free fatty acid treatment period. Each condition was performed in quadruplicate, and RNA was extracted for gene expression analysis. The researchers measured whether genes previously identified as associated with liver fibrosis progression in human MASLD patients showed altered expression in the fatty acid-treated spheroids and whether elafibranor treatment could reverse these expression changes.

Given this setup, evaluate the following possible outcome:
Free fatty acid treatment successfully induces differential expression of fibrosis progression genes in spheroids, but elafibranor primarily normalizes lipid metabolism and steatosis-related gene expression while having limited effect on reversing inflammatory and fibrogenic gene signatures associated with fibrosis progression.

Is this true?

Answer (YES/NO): NO